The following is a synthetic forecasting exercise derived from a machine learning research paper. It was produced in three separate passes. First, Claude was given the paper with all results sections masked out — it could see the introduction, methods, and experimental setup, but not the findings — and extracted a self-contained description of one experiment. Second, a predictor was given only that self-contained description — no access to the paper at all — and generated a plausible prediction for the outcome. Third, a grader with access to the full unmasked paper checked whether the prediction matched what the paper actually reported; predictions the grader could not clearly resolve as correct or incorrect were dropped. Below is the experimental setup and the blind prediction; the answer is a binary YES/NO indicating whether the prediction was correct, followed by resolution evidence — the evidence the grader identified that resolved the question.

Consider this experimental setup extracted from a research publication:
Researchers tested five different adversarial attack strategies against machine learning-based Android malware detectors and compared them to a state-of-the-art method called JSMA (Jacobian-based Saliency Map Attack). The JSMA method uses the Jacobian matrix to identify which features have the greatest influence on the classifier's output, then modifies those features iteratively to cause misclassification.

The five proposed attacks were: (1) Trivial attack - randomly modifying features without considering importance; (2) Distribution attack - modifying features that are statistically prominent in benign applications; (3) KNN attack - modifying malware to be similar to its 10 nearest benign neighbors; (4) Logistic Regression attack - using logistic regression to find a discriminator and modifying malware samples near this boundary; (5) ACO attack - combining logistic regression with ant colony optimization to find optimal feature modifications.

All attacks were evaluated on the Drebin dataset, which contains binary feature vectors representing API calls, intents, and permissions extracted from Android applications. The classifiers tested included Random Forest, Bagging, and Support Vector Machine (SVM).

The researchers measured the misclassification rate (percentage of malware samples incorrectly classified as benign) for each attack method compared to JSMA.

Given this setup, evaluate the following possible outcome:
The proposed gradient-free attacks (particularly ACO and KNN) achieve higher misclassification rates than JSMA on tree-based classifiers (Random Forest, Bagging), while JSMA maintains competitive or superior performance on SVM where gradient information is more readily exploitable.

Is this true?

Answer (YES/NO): NO